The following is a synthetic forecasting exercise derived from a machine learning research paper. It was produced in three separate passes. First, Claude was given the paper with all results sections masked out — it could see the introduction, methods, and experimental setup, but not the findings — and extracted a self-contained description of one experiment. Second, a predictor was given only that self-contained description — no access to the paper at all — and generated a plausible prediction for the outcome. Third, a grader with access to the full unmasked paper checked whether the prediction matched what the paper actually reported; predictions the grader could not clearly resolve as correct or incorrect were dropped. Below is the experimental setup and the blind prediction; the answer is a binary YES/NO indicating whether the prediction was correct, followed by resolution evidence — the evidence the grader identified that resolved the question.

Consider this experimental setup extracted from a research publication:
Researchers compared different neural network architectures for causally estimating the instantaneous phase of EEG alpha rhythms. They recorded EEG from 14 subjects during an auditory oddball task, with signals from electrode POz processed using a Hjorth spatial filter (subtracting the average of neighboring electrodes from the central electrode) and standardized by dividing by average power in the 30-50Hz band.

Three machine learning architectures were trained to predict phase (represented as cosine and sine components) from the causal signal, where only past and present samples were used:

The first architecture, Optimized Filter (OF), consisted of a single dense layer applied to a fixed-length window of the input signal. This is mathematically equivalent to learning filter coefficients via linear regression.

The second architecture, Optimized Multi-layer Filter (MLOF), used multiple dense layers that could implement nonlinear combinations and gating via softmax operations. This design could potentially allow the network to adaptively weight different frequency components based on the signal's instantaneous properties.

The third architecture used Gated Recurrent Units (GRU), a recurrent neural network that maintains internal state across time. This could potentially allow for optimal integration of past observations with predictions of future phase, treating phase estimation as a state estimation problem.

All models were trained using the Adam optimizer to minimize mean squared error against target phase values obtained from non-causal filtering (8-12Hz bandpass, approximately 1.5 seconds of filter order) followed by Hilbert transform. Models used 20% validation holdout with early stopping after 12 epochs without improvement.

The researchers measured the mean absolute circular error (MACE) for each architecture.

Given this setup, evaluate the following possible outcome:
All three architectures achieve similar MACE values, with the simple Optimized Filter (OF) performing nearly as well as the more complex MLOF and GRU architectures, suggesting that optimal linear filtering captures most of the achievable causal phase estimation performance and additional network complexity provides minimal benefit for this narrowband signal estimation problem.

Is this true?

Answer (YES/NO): YES